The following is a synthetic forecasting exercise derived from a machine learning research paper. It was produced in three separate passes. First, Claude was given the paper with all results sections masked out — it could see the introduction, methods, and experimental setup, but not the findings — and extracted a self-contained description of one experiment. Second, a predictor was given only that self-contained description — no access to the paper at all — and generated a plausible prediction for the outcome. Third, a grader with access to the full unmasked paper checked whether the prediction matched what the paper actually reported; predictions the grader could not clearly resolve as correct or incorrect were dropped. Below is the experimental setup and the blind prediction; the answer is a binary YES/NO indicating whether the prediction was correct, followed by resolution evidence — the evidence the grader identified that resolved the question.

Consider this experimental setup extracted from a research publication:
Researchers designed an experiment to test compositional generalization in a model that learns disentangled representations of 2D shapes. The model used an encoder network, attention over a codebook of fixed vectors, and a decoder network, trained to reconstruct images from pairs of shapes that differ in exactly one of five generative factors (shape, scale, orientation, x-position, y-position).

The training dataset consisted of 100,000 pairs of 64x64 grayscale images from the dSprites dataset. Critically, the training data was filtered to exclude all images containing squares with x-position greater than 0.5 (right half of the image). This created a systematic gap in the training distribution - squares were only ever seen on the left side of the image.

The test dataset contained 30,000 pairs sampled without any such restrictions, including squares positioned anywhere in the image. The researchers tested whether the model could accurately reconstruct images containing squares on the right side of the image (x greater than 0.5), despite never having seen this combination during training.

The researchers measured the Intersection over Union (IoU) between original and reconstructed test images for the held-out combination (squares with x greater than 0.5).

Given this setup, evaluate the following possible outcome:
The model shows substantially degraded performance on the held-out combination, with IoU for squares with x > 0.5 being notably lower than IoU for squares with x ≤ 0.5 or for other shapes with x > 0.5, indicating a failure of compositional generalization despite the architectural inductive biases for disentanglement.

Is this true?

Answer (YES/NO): NO